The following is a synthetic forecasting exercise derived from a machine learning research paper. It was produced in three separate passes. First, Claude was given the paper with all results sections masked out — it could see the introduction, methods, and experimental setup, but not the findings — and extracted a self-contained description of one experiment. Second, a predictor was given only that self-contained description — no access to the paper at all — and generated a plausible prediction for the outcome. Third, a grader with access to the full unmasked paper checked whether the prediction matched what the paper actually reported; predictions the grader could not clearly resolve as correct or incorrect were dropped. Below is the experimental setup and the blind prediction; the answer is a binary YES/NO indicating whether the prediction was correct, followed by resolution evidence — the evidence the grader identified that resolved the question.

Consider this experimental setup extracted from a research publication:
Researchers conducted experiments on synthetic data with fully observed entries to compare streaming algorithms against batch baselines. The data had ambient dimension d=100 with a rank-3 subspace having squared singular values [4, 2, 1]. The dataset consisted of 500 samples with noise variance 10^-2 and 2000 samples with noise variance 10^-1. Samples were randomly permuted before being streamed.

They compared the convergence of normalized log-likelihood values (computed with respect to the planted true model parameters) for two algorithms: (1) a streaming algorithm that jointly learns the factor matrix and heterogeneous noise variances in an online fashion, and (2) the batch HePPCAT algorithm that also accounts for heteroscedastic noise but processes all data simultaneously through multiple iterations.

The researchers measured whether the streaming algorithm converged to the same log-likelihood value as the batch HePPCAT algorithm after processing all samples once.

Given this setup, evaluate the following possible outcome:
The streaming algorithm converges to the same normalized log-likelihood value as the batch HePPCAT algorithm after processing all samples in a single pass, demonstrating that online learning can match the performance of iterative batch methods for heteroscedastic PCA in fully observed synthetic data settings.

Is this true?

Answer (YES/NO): YES